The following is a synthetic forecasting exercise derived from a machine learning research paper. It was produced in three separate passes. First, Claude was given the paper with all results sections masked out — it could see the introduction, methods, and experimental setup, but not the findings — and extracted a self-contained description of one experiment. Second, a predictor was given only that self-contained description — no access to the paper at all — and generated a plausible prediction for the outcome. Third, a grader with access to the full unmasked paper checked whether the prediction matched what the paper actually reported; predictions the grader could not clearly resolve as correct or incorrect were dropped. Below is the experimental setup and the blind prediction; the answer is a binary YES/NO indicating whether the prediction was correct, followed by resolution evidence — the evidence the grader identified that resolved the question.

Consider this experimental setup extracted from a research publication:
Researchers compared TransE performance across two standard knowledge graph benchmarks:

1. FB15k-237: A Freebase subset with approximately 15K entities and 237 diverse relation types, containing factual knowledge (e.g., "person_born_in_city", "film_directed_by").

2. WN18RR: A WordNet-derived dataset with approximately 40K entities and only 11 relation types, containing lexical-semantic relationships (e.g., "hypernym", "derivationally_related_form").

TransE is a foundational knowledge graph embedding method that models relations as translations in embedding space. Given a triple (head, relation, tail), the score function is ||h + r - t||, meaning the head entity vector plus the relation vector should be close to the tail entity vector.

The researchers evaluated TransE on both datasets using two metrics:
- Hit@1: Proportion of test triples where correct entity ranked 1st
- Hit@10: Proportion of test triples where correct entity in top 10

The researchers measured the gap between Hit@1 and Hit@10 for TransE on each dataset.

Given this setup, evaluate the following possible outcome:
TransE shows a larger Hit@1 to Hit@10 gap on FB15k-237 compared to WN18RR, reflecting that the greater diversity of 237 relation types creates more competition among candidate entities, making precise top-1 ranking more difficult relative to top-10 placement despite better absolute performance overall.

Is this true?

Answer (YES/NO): NO